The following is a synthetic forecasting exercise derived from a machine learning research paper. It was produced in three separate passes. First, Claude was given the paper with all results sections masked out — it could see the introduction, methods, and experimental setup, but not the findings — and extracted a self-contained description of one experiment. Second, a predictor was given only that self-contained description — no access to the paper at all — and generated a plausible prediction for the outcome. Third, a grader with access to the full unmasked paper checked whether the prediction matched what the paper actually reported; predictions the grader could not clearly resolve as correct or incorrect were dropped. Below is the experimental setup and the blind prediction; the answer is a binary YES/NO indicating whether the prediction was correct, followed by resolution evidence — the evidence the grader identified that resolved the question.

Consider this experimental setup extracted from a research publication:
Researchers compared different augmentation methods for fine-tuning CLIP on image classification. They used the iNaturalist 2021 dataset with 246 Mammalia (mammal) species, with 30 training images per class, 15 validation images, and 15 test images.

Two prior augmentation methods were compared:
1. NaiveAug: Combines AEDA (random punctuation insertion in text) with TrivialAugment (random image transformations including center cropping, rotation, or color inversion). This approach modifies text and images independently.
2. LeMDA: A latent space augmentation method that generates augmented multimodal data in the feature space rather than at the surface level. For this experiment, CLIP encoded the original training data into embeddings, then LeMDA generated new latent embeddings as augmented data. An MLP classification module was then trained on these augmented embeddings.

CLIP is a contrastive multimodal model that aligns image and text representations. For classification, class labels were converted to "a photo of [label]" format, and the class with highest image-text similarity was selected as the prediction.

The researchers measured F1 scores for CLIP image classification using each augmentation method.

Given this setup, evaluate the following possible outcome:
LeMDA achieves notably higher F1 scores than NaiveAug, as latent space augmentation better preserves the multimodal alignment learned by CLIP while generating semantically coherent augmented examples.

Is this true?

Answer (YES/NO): NO